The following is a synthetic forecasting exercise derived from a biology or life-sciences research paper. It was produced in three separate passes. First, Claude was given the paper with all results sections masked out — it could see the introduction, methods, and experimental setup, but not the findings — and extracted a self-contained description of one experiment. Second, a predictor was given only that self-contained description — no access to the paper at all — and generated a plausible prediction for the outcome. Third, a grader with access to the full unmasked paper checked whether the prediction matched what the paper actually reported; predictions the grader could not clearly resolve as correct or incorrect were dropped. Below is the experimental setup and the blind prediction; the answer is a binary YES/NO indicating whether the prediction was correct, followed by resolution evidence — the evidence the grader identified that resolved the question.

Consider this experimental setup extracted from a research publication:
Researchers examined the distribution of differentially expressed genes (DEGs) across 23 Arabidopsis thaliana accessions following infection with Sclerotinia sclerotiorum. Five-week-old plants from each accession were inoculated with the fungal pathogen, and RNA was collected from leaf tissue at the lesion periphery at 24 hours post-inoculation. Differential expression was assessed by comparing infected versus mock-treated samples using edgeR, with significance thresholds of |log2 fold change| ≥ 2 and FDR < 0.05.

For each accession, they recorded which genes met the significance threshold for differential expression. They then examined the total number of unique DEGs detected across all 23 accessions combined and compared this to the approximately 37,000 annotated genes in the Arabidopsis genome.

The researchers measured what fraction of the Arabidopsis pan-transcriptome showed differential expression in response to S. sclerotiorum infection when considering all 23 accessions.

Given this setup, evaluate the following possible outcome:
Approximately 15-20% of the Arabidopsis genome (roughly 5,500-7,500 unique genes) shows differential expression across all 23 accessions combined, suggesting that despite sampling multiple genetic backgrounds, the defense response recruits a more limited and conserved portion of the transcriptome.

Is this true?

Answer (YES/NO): NO